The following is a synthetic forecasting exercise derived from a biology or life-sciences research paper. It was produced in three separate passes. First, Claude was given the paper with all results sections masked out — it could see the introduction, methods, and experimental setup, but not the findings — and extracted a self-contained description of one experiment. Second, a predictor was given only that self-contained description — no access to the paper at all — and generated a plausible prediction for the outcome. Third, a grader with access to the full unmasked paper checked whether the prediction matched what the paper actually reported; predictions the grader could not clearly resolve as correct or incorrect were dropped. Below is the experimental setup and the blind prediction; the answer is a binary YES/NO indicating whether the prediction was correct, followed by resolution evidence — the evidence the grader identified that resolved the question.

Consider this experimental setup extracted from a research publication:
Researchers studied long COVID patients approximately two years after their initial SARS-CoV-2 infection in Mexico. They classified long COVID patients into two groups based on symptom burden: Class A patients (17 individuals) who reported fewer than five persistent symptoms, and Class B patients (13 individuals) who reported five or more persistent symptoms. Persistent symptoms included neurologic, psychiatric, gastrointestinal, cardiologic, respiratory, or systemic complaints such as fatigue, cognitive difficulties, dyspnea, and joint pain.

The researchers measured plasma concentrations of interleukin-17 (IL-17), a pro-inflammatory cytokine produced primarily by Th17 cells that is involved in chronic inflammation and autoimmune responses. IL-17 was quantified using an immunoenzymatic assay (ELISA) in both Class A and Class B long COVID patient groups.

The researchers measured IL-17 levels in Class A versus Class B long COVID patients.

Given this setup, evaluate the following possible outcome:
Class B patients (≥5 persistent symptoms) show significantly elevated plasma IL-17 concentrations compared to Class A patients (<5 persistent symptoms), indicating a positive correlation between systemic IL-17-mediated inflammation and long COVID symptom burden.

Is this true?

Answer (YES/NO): YES